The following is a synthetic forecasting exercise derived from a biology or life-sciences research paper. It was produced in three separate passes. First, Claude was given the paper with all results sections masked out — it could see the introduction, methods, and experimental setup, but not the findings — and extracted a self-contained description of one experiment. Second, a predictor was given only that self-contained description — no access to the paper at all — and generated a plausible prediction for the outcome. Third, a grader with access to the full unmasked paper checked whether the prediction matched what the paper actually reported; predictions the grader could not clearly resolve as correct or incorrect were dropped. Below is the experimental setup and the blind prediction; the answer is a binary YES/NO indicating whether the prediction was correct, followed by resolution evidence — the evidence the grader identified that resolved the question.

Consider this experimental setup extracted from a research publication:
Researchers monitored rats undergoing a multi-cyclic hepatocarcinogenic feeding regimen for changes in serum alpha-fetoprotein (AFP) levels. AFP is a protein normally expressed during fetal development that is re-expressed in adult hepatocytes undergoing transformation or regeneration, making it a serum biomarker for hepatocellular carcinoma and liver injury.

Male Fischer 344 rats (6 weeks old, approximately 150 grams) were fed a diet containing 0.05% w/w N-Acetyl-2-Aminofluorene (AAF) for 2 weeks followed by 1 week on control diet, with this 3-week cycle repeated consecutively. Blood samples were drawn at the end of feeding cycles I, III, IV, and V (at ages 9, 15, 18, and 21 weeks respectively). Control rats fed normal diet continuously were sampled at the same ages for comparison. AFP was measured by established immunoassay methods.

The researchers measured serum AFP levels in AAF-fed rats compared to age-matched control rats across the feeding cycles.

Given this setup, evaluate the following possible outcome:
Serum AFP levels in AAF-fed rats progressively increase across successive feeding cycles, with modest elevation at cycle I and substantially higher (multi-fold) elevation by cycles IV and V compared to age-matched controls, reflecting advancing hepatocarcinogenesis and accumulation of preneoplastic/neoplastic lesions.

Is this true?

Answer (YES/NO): NO